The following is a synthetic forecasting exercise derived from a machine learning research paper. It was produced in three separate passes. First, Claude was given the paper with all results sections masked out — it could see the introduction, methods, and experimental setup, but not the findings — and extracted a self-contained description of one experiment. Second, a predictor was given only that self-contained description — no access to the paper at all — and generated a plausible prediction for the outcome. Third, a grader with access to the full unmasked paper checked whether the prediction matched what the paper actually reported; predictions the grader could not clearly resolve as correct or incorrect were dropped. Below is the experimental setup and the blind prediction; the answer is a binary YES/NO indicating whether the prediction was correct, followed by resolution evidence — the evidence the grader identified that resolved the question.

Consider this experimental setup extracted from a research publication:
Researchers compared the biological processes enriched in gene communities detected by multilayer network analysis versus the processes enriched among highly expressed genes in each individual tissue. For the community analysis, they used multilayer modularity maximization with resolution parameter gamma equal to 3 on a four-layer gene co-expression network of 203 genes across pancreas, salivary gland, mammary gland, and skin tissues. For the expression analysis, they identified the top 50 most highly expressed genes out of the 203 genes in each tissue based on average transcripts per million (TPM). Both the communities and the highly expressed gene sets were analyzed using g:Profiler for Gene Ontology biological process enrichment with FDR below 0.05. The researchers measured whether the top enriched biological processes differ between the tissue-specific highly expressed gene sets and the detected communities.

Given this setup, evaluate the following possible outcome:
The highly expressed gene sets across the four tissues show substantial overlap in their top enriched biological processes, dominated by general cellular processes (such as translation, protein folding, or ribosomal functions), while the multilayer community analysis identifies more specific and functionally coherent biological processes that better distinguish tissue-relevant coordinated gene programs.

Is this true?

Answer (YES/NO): YES